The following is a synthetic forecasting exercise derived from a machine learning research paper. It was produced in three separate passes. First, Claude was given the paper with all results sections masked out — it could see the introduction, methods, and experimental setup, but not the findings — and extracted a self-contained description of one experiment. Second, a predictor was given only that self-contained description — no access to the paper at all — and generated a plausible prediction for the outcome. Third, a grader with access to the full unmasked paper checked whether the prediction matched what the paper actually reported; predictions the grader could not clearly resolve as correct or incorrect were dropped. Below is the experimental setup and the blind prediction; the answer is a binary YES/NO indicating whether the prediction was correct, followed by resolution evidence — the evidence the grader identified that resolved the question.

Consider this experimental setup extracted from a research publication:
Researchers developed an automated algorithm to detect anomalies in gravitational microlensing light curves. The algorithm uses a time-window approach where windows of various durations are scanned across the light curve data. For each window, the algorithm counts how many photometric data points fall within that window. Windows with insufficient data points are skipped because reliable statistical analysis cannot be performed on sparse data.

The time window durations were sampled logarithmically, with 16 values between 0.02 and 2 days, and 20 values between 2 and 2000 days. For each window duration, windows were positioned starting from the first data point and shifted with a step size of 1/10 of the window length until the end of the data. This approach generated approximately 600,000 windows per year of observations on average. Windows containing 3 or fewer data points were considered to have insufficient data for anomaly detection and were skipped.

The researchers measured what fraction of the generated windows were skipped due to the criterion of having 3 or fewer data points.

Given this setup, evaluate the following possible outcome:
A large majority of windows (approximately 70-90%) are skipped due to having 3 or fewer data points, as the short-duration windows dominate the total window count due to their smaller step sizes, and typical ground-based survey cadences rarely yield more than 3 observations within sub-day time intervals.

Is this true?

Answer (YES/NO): YES